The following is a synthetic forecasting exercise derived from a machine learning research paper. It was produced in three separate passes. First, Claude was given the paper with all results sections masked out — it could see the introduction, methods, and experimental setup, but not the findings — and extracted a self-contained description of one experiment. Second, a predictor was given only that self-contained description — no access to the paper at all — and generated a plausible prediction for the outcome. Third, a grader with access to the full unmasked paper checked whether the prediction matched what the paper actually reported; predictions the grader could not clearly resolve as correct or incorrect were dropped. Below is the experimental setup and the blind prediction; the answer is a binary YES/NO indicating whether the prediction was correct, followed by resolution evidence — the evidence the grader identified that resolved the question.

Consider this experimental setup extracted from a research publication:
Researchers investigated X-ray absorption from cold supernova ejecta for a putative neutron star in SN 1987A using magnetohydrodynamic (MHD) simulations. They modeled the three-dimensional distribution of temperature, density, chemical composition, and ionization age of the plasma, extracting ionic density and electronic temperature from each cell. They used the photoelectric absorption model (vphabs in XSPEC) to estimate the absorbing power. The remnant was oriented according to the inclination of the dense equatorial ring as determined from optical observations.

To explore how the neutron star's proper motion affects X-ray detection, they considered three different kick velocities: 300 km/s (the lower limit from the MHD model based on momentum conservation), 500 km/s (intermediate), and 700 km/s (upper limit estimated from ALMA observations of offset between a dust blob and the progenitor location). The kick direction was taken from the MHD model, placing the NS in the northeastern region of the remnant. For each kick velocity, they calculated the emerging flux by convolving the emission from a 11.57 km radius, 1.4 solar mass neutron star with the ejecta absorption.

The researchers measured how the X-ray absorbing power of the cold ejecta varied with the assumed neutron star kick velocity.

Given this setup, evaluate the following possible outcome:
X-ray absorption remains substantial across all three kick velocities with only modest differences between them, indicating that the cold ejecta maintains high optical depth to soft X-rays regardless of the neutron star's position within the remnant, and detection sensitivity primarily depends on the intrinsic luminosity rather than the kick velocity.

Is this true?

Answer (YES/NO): NO